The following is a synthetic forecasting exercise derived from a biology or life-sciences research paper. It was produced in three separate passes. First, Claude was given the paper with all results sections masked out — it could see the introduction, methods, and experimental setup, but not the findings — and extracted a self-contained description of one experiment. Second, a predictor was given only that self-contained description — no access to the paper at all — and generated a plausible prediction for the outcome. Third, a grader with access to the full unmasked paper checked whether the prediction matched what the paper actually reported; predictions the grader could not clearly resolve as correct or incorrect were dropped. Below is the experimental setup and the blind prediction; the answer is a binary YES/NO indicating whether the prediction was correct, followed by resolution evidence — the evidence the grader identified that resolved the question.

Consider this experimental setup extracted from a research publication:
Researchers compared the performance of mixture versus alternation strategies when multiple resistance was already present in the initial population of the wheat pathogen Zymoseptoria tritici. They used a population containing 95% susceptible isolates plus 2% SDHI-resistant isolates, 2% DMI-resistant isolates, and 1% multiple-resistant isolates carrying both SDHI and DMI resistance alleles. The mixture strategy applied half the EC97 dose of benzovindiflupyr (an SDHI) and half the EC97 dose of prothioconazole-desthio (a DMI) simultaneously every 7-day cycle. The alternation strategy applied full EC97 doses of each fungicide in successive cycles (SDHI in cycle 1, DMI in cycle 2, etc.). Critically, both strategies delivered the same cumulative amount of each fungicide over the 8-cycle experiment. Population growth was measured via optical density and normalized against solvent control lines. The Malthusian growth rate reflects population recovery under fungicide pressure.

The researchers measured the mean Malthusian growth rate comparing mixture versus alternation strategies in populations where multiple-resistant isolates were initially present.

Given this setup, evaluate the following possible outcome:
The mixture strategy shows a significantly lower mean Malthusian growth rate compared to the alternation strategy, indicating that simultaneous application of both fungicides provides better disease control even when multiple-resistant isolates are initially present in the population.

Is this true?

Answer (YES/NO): NO